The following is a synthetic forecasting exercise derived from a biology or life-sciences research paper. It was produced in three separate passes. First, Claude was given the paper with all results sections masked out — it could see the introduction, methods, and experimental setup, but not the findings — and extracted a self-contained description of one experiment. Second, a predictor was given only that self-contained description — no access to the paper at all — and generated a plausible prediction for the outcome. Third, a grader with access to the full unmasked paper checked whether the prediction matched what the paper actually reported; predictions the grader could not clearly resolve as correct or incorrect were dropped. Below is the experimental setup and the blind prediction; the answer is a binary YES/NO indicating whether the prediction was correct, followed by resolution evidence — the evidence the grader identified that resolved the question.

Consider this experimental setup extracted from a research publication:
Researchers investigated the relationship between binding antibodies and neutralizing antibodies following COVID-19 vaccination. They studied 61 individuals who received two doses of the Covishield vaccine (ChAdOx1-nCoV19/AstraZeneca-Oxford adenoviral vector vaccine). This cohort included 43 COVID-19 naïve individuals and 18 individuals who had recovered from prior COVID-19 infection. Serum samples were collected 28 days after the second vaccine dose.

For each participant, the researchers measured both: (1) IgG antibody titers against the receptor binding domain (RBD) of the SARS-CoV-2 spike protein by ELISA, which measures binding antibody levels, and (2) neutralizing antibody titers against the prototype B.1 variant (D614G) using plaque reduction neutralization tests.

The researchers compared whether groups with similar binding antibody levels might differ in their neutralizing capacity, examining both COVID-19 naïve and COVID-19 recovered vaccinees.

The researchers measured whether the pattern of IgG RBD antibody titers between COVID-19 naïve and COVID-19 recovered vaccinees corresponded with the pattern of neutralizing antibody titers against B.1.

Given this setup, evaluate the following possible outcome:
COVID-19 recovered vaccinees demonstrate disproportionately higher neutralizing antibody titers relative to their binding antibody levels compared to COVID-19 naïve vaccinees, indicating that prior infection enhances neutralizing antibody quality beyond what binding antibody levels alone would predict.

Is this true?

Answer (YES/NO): YES